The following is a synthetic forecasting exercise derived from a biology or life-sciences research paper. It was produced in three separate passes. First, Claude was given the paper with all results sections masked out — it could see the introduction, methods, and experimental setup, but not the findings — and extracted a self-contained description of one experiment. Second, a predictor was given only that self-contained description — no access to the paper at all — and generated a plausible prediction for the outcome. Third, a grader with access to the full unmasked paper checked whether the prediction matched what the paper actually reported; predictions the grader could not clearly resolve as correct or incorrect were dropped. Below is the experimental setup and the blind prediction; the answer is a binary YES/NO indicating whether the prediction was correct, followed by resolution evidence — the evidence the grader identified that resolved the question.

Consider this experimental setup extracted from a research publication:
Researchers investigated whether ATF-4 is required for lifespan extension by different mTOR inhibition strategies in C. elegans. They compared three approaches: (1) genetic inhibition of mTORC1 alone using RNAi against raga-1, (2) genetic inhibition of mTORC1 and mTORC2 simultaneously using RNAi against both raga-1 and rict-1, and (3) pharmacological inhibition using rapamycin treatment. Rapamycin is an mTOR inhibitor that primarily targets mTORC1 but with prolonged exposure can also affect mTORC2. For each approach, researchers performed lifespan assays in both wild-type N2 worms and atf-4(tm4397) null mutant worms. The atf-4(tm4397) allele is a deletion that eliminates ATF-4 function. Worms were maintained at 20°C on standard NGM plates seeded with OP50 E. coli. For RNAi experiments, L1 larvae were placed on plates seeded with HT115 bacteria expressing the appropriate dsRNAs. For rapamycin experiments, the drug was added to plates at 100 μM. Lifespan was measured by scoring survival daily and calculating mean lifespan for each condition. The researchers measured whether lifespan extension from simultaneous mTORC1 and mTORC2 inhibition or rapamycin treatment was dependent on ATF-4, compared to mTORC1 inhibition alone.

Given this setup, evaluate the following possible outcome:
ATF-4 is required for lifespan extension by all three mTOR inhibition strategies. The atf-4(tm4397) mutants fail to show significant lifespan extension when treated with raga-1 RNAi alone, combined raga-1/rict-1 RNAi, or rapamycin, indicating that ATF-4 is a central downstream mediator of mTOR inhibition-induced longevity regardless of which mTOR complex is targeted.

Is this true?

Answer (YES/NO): NO